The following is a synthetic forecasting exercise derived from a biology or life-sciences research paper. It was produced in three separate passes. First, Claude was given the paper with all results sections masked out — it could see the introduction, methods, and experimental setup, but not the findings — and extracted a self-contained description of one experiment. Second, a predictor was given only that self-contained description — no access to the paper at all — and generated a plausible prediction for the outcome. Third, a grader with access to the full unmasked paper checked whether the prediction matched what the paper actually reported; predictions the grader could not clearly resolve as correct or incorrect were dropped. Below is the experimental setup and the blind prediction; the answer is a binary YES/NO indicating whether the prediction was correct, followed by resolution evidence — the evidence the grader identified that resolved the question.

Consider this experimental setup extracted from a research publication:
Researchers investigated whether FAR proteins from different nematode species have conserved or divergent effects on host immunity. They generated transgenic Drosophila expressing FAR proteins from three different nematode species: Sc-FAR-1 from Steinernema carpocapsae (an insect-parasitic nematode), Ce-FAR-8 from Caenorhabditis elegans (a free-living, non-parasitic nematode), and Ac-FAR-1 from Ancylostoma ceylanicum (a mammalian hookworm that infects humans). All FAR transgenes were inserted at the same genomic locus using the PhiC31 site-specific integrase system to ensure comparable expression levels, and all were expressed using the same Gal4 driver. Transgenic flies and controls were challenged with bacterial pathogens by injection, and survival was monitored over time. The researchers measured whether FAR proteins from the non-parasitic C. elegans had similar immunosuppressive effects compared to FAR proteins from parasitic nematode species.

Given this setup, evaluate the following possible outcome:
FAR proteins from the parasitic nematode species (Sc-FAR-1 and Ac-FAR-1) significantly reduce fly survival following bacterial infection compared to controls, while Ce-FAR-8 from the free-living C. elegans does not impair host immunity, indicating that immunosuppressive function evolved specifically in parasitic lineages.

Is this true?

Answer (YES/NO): NO